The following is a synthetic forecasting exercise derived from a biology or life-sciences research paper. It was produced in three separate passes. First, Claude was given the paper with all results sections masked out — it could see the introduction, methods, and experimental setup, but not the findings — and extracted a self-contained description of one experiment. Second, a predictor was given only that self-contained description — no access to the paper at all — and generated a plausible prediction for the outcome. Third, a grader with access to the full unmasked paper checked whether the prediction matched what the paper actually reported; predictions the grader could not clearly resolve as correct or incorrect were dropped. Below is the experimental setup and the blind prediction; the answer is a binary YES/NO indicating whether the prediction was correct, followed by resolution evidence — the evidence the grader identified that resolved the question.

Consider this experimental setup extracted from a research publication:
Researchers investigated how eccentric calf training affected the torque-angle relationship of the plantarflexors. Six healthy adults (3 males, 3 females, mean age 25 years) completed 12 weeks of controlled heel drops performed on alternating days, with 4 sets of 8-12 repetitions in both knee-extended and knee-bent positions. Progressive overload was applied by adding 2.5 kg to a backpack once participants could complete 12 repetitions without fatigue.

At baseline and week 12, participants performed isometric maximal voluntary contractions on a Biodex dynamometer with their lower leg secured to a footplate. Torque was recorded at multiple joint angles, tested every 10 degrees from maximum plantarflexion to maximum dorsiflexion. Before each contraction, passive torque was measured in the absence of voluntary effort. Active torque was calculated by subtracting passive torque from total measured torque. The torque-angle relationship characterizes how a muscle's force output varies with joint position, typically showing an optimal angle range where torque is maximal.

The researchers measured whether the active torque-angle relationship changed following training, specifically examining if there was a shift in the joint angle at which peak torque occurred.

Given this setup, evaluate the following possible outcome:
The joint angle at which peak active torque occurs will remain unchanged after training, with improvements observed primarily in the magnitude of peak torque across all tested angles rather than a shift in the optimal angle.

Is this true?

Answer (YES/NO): NO